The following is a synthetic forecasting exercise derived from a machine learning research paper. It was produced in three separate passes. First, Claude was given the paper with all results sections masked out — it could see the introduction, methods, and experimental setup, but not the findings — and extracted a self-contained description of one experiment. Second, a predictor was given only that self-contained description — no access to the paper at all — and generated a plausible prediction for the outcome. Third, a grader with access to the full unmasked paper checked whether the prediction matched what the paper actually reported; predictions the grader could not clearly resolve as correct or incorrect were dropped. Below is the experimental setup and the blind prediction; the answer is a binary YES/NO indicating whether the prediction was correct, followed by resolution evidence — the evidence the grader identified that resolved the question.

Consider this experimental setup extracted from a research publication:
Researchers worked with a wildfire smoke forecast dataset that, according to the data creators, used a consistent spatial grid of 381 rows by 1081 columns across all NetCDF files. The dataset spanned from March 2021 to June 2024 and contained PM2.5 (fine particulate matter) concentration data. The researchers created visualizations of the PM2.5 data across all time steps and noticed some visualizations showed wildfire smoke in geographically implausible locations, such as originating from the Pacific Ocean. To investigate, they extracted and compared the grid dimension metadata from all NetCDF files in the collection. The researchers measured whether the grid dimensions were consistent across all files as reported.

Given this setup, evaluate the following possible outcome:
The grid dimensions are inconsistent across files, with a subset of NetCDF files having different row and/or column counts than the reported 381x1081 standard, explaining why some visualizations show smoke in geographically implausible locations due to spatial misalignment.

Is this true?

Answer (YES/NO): YES